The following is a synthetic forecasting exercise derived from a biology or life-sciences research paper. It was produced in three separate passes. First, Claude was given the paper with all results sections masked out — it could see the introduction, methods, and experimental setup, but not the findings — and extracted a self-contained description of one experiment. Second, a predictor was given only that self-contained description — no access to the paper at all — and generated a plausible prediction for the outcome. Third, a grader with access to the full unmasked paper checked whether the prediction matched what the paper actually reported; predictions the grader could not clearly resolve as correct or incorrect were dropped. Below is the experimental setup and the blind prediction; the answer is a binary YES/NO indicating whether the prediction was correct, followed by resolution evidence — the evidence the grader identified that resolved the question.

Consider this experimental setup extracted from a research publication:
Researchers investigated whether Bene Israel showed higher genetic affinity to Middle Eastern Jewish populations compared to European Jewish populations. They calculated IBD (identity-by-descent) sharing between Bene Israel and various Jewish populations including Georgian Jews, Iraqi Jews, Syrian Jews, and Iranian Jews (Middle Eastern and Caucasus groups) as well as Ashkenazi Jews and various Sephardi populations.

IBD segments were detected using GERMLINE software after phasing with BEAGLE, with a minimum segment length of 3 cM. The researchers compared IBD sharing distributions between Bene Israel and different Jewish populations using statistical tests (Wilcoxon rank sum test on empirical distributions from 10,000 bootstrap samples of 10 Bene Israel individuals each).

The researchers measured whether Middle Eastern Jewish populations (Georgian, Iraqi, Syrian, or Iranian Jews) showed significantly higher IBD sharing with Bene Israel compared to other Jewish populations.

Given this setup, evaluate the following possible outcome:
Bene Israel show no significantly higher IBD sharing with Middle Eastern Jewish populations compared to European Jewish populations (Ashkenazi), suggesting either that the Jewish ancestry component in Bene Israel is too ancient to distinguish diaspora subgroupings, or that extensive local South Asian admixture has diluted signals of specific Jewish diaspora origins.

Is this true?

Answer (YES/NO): NO